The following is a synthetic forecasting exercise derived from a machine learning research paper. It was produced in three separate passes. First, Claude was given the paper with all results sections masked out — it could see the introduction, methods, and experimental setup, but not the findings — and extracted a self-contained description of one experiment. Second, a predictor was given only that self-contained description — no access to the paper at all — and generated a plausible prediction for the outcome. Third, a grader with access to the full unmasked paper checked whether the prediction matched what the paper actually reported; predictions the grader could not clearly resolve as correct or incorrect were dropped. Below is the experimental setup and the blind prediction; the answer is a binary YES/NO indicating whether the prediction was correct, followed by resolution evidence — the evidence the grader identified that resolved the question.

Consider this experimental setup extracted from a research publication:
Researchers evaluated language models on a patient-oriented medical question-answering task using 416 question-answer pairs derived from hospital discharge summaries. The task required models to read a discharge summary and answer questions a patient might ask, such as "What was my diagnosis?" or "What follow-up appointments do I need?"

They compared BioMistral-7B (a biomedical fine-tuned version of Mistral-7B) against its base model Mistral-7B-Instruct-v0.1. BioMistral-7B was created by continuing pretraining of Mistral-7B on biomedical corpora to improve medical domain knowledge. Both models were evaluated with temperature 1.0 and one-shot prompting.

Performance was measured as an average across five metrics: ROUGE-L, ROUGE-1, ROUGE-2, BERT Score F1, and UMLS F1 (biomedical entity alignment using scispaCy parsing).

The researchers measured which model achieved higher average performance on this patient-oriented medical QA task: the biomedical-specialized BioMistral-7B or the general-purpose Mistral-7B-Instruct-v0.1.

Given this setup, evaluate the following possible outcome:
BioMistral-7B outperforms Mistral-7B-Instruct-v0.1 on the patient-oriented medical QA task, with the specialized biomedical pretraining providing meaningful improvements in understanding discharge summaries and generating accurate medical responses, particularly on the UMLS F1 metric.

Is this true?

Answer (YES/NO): NO